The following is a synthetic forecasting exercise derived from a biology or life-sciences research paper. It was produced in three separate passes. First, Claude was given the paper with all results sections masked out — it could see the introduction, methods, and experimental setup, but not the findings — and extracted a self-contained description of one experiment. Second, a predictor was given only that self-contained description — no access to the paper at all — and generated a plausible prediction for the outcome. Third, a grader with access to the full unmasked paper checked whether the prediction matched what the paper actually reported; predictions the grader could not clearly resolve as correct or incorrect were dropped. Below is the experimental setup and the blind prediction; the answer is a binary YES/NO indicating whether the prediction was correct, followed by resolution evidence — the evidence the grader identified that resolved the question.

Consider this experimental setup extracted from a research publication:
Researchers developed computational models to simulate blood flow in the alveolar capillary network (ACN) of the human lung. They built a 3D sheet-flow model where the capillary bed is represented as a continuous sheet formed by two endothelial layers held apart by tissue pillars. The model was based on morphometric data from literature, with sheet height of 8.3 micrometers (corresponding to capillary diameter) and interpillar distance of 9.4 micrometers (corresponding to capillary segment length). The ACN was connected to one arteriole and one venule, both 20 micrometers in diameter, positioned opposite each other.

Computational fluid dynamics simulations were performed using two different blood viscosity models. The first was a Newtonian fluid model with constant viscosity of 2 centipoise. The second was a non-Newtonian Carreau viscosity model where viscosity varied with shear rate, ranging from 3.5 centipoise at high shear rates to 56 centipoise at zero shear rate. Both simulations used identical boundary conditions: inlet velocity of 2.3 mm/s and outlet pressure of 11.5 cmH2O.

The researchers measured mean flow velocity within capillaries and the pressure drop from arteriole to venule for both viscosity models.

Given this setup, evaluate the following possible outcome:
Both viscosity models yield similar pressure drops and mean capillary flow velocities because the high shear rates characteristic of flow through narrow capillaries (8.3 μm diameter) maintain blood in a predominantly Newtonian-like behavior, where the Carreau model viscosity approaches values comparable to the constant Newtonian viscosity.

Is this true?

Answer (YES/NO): NO